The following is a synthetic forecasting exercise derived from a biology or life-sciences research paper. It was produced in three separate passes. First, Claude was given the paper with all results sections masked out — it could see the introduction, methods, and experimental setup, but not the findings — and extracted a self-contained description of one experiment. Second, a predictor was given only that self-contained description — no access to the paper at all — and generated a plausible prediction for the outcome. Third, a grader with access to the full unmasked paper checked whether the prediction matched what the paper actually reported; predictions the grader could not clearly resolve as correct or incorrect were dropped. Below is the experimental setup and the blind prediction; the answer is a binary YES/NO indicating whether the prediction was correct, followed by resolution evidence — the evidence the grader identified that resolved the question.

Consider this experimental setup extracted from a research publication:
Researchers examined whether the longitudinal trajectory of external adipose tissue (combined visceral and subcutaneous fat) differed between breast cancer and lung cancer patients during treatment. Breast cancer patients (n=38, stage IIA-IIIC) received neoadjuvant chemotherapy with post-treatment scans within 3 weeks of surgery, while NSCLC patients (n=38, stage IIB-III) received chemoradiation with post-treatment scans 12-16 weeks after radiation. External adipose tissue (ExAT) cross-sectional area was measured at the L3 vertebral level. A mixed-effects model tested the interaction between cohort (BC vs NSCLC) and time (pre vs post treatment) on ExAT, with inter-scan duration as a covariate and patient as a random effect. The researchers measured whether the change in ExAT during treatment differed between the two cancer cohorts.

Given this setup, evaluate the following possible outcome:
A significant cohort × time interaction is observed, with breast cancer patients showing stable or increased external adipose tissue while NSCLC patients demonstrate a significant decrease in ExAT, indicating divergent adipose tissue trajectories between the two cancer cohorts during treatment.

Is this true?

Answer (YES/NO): NO